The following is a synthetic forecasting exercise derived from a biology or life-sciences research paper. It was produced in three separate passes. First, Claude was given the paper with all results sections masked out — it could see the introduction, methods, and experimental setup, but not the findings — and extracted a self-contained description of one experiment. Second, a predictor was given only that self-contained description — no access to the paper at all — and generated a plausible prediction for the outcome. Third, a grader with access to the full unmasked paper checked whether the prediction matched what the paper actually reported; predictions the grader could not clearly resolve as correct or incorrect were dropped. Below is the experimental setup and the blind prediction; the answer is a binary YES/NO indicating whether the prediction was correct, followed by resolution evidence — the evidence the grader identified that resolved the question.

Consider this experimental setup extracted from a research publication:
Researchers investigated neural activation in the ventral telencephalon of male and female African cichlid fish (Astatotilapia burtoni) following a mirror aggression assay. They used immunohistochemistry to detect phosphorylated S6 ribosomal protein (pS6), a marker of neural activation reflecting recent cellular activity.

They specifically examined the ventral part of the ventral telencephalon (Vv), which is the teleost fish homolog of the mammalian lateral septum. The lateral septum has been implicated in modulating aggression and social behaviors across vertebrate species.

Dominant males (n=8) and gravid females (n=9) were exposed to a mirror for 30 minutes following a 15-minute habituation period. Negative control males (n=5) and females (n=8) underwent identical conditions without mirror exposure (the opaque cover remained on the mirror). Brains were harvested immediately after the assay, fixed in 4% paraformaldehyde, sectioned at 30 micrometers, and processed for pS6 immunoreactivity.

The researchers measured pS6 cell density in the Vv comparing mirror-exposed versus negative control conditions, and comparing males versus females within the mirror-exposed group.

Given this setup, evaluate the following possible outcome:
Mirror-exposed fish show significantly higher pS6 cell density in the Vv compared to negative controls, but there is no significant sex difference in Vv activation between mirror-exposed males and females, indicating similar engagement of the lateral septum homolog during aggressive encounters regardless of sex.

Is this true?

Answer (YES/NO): NO